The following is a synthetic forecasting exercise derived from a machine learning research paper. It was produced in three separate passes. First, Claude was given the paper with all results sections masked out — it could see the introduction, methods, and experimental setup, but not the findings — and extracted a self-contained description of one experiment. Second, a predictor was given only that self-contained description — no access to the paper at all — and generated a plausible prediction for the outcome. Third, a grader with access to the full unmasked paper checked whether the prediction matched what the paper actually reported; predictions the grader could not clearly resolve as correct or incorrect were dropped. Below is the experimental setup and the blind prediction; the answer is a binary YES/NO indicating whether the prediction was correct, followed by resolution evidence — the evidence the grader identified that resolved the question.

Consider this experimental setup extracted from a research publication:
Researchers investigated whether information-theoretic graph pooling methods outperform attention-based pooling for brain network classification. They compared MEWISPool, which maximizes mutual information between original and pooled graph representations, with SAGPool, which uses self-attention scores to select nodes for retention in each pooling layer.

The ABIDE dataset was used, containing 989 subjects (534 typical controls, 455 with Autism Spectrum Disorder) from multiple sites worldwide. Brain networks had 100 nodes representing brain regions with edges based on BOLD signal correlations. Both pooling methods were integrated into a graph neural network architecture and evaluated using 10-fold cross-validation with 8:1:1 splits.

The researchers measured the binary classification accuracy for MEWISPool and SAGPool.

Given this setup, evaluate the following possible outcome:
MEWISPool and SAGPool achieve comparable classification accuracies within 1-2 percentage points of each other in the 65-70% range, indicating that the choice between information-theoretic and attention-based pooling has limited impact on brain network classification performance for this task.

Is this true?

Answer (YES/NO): NO